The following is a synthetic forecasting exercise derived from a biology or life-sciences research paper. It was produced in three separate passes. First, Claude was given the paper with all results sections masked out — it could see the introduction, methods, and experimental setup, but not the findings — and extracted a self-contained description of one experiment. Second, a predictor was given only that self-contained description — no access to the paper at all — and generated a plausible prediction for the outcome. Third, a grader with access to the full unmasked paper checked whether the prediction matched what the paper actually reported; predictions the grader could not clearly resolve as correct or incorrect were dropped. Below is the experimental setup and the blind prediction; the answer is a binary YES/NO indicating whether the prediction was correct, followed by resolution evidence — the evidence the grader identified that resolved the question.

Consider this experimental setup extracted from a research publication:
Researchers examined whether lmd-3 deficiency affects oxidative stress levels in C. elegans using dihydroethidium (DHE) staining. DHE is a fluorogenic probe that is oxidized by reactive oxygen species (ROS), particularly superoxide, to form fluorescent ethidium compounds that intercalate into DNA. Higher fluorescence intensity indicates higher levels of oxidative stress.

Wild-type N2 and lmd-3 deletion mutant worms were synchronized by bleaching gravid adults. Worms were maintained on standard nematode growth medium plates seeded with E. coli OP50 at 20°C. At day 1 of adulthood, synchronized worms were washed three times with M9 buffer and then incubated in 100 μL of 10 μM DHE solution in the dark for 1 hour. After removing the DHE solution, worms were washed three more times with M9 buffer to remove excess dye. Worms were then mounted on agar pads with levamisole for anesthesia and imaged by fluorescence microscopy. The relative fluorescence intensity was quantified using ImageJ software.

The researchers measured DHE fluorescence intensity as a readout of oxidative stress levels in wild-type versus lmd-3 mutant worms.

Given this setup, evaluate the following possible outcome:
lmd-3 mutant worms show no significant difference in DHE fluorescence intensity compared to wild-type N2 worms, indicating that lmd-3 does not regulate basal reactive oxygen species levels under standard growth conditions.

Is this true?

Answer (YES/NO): NO